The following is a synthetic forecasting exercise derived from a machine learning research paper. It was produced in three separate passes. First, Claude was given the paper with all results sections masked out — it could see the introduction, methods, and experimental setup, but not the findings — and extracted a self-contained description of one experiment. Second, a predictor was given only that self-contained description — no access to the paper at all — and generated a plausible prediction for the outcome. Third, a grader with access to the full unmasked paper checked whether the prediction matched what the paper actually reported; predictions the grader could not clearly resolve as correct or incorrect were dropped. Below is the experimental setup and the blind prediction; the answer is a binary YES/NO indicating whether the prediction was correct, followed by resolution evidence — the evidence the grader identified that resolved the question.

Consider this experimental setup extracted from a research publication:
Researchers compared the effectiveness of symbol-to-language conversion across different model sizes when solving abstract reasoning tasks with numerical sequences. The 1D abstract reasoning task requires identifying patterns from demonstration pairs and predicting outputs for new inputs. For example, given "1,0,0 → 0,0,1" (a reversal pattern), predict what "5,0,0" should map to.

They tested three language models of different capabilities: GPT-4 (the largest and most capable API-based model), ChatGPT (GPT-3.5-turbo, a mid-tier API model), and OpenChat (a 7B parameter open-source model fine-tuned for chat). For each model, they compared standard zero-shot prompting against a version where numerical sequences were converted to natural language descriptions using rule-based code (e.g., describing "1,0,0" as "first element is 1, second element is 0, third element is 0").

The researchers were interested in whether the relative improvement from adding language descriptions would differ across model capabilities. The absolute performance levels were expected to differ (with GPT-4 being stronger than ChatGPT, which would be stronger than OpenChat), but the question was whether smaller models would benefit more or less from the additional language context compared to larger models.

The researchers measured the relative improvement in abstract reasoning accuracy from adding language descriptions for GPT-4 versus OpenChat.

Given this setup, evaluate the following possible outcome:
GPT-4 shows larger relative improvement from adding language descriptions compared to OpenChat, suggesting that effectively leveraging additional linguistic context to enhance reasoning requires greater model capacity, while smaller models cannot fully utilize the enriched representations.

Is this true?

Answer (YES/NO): YES